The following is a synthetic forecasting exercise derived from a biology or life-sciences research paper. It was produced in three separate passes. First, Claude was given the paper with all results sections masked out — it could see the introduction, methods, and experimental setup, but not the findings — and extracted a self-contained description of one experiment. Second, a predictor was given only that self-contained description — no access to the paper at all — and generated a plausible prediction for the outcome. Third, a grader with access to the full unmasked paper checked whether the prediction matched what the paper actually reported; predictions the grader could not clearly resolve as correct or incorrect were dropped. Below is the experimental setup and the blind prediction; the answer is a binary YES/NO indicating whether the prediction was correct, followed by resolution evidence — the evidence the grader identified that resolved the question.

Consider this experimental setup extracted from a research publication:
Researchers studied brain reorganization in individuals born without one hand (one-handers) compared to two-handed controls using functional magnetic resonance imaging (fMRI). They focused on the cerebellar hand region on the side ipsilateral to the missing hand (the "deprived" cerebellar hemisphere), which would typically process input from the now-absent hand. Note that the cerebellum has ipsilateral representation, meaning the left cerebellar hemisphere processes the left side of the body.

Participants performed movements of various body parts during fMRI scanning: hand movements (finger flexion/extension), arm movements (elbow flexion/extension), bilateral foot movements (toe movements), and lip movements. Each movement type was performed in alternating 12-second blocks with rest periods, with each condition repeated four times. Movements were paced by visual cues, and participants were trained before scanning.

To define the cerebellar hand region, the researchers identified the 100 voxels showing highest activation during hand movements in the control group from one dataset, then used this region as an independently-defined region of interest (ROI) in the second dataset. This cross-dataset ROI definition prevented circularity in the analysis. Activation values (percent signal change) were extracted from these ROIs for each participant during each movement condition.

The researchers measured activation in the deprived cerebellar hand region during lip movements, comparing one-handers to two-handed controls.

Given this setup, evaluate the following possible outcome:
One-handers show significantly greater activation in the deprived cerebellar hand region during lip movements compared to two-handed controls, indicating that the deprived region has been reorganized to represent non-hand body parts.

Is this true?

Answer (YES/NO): YES